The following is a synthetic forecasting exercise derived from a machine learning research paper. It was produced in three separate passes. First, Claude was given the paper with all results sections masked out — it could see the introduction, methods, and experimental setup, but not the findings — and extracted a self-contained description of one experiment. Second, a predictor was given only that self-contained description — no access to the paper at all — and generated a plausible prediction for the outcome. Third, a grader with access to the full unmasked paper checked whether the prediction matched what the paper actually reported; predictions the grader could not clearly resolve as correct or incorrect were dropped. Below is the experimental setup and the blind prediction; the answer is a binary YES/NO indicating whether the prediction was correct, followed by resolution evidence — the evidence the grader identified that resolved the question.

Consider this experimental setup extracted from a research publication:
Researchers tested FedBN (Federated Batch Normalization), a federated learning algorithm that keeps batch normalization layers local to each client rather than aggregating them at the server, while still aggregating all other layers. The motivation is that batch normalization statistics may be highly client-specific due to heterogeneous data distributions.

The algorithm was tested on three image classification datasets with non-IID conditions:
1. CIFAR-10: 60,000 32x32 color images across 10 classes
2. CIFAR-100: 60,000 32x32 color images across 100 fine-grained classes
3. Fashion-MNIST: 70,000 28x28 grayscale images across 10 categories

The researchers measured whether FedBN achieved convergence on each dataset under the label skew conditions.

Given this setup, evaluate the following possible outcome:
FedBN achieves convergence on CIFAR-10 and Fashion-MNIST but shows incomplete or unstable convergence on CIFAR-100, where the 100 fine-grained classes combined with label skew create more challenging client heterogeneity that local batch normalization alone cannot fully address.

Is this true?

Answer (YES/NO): NO